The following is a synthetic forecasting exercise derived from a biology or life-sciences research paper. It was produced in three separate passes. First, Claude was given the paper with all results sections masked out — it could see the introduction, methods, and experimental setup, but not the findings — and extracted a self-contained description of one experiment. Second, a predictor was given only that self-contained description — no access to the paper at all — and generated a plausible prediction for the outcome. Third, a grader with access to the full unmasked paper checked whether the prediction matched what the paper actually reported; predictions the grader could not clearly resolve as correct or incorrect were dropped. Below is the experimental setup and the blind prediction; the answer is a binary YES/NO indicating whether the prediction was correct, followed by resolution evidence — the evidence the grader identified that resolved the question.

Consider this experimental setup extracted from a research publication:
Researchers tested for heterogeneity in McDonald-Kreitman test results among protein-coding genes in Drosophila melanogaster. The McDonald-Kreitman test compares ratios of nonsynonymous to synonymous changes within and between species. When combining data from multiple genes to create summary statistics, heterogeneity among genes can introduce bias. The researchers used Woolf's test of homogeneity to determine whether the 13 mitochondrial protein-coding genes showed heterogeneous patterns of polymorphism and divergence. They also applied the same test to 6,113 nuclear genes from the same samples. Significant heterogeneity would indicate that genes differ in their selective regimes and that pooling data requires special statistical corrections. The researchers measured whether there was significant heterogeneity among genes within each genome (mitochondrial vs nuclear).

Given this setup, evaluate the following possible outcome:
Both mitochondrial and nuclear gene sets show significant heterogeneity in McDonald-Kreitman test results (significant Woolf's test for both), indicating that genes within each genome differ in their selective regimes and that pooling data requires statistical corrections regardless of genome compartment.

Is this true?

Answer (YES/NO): NO